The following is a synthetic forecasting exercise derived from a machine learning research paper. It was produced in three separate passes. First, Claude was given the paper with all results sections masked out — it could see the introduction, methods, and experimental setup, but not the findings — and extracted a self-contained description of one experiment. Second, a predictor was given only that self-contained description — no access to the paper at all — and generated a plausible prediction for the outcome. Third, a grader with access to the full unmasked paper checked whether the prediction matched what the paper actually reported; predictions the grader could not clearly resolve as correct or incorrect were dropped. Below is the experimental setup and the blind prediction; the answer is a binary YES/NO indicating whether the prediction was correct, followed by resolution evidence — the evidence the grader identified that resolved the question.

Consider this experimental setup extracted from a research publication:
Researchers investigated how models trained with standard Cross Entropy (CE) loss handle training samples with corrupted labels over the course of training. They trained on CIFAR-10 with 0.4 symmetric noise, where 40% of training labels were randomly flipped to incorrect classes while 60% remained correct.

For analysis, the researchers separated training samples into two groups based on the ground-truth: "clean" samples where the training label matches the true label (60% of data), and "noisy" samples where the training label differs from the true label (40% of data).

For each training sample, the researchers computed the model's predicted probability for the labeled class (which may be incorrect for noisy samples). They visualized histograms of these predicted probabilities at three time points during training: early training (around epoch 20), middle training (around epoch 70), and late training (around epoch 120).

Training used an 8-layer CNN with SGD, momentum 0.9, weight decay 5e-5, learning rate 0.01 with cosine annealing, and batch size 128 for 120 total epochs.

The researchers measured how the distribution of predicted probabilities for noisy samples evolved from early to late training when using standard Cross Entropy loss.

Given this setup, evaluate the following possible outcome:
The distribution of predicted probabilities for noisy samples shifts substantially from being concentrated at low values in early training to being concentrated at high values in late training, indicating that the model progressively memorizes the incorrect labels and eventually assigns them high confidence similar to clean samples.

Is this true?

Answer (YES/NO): YES